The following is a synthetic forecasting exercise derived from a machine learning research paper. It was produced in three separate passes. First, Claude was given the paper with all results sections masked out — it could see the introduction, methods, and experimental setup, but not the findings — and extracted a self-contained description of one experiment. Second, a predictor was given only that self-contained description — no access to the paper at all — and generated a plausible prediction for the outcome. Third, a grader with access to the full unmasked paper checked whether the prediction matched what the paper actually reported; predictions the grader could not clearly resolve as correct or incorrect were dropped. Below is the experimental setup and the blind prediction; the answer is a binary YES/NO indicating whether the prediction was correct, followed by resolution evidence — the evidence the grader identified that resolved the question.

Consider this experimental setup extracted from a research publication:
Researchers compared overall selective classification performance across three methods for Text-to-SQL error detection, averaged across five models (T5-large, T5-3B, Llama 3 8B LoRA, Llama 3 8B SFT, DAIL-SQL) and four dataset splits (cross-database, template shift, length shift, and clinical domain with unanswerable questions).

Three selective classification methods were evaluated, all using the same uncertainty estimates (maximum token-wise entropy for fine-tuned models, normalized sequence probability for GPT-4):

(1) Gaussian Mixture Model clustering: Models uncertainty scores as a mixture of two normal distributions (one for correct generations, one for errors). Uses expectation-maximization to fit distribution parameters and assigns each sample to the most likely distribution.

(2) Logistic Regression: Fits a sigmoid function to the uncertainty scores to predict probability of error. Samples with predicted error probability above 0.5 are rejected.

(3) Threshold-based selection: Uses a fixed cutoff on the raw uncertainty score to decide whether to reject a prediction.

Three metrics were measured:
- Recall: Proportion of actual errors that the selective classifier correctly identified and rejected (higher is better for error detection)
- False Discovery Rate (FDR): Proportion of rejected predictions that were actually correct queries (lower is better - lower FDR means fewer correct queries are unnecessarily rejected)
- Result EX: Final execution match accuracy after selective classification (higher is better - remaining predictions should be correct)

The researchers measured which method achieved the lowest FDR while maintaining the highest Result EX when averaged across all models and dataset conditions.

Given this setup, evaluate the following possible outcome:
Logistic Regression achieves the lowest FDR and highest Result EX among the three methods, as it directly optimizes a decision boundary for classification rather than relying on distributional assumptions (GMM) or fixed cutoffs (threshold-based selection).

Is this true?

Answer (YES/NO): NO